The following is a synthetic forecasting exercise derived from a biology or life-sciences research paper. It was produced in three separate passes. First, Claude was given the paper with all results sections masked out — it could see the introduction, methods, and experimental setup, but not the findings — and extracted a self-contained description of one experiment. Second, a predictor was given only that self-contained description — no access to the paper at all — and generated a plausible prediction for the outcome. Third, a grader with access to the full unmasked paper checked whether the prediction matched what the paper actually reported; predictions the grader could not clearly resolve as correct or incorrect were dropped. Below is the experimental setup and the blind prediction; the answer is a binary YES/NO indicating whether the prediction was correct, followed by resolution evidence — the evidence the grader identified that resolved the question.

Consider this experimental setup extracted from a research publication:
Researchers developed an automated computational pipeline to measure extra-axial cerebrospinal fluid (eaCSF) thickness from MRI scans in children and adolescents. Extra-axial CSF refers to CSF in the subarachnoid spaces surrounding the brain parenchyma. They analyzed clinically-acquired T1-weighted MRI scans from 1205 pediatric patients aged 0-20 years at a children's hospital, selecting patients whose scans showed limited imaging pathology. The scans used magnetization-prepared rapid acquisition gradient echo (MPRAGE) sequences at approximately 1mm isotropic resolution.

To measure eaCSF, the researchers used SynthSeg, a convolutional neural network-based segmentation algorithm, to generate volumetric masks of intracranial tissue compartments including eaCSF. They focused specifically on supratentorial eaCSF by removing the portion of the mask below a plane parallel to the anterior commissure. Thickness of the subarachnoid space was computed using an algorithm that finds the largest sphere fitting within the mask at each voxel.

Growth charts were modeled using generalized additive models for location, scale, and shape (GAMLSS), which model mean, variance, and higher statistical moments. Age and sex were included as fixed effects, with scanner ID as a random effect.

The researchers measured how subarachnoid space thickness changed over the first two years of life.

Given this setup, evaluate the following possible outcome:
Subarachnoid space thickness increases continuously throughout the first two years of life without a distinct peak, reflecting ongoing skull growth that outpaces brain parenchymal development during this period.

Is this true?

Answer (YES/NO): NO